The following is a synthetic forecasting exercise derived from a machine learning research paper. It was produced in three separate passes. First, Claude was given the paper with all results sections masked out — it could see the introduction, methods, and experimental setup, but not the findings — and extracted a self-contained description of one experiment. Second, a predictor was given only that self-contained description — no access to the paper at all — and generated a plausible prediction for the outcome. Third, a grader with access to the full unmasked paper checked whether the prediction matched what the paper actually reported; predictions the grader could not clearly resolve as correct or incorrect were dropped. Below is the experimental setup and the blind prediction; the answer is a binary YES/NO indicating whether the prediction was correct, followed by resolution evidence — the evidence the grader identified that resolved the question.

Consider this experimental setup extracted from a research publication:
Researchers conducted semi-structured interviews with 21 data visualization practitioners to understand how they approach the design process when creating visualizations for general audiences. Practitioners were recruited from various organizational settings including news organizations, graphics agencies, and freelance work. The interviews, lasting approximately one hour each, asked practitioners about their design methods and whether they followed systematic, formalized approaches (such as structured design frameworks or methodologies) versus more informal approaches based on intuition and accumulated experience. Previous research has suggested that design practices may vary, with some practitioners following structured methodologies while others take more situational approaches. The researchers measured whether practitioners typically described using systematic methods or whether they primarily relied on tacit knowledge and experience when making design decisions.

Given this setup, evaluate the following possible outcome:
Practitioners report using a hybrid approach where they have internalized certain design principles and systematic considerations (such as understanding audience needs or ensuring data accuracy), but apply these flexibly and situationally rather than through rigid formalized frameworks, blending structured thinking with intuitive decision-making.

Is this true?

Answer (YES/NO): NO